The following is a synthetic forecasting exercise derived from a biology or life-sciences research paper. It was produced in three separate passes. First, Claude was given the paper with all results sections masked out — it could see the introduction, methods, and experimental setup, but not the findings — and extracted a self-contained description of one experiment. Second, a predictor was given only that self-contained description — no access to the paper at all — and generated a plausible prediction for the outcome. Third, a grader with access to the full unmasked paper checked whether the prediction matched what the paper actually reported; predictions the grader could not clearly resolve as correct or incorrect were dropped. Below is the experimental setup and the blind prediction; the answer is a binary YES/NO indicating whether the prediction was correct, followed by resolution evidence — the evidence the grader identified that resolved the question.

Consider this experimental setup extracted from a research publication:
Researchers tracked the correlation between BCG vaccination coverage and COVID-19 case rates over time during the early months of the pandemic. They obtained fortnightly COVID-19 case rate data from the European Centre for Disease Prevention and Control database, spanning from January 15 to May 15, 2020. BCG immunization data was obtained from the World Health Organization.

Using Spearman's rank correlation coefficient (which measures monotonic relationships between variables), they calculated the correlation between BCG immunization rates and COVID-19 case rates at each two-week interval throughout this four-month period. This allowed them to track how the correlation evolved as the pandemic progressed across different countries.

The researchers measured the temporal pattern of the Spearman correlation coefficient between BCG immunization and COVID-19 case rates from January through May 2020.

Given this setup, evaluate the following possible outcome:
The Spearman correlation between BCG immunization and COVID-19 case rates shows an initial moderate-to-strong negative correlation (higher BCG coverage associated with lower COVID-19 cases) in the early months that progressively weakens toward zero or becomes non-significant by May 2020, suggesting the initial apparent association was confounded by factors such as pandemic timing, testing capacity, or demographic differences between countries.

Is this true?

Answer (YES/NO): NO